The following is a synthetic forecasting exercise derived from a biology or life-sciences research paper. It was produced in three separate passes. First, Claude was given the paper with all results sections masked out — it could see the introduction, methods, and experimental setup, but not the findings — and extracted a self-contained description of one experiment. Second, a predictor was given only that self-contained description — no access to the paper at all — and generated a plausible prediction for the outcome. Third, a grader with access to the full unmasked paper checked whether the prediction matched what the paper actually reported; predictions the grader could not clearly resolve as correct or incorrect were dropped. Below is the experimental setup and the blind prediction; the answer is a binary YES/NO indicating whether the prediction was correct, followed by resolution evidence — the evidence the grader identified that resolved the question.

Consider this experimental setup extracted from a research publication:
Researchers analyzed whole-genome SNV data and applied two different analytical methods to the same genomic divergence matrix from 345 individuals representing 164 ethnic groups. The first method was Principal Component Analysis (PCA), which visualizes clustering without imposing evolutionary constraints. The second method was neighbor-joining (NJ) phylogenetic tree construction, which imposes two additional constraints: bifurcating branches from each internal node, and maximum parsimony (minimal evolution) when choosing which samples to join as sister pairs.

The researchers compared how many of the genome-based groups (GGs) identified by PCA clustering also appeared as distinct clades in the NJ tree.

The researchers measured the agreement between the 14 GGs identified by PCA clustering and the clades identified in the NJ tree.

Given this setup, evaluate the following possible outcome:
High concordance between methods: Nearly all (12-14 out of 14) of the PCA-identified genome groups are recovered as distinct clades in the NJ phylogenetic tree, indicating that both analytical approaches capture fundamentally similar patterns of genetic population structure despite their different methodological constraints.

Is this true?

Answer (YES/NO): NO